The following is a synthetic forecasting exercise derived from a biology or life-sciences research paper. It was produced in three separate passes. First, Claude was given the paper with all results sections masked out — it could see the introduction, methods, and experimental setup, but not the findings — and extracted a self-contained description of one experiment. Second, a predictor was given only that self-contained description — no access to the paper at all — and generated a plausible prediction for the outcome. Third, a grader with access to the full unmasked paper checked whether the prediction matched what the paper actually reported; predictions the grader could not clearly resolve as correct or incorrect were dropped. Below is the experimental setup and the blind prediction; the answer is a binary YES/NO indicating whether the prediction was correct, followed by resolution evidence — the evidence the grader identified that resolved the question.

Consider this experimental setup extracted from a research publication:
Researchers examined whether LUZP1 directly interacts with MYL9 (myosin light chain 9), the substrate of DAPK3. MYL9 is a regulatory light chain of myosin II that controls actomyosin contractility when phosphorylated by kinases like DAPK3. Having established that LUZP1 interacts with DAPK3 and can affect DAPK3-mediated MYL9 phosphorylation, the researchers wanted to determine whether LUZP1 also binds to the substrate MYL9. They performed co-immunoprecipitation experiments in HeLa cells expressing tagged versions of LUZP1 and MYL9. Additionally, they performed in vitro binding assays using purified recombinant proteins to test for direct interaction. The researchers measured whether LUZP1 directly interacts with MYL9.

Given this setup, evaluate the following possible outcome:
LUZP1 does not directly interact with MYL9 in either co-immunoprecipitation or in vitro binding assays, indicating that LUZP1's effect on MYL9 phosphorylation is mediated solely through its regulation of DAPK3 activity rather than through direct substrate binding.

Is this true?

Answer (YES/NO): NO